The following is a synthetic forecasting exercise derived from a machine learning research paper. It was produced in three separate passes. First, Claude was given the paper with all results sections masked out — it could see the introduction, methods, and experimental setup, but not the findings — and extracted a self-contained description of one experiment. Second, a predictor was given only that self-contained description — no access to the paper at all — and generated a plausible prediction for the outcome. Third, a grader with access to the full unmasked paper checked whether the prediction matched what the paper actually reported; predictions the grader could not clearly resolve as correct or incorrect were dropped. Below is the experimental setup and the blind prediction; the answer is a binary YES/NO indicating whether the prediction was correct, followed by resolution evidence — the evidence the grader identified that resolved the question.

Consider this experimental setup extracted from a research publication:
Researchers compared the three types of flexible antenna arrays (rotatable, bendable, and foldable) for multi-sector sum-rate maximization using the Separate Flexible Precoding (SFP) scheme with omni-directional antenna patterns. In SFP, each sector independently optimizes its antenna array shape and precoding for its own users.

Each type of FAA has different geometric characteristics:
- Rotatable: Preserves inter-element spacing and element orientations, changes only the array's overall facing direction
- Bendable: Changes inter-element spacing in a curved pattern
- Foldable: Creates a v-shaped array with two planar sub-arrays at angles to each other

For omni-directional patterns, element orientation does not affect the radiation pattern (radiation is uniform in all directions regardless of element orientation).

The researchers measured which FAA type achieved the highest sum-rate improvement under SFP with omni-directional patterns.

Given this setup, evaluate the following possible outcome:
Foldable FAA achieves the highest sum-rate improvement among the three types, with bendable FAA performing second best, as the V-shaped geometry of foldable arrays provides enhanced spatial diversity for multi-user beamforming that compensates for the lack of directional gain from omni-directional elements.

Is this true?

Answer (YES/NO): NO